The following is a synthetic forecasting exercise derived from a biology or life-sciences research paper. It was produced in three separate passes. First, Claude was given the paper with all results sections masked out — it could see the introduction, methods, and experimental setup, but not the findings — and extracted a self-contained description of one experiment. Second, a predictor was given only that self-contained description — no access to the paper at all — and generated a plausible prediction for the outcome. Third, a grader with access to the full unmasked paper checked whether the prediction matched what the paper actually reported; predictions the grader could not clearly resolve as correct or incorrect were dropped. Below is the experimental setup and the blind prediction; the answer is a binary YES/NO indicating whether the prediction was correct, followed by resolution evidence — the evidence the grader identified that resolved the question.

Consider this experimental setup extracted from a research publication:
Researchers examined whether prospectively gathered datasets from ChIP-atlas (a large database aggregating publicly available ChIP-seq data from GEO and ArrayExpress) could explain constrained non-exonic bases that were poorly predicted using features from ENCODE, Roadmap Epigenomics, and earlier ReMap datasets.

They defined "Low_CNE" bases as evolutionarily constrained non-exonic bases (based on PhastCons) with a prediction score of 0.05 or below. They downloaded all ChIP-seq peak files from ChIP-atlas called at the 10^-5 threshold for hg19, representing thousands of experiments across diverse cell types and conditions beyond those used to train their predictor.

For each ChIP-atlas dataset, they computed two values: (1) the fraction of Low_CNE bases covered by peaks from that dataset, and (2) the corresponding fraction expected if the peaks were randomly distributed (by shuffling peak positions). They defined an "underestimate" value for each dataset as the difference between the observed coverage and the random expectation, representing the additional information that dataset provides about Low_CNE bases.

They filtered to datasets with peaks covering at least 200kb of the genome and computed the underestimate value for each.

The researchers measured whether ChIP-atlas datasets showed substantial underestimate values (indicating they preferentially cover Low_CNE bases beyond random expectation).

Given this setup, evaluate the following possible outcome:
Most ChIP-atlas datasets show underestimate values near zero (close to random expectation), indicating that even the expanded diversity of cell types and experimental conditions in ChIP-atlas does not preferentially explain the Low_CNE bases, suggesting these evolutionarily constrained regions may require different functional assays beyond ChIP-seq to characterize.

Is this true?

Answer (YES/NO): NO